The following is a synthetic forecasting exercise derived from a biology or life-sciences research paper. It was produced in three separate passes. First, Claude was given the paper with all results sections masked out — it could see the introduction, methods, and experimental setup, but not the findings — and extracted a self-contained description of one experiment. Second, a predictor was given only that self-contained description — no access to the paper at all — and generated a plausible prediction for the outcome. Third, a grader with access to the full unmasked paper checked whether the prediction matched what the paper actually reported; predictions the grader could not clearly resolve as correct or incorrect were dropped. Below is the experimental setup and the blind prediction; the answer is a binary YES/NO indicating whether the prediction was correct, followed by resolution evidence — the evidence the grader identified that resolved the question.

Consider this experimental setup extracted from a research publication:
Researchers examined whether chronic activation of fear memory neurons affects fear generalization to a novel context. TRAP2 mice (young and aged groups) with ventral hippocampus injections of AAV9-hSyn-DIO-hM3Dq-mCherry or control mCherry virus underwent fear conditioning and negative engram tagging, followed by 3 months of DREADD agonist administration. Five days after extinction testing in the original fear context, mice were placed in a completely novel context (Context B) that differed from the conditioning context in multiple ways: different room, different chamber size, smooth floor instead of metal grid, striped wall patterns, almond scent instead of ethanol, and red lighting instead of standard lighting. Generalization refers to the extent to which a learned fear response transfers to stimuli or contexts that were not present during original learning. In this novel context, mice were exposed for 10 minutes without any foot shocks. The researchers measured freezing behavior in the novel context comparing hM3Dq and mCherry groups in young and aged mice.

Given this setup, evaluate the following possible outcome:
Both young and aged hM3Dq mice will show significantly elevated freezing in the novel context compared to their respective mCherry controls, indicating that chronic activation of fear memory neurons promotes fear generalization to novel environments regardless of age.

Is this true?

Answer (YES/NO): YES